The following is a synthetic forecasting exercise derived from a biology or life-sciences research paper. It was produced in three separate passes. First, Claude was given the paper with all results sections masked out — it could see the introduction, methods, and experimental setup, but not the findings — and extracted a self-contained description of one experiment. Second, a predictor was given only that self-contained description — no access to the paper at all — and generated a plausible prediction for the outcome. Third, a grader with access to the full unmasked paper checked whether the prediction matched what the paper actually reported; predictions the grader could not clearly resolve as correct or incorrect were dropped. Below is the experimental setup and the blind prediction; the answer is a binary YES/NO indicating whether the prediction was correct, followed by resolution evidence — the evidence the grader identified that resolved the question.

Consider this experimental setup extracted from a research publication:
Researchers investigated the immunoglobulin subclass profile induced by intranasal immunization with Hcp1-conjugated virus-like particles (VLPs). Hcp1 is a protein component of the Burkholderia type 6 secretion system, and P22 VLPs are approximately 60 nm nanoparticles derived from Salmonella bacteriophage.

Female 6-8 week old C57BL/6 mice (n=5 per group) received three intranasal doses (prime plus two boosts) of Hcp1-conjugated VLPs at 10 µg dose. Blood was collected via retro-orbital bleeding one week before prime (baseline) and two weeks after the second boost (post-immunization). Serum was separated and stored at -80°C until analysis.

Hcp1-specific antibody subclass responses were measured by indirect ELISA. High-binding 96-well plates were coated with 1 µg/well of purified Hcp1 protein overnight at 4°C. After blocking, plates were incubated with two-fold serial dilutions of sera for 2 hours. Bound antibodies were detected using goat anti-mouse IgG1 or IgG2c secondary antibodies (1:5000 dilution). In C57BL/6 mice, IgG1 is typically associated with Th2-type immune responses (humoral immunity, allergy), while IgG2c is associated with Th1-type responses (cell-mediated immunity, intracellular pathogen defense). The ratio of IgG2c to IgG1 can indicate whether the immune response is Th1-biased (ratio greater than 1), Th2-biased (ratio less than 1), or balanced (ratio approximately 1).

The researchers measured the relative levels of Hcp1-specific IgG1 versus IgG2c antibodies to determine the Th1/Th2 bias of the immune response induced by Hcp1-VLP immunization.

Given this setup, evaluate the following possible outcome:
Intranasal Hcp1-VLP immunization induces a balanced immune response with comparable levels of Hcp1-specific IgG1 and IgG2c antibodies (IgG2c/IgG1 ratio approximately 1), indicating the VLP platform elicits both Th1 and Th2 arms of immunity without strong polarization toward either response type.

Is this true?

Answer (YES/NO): NO